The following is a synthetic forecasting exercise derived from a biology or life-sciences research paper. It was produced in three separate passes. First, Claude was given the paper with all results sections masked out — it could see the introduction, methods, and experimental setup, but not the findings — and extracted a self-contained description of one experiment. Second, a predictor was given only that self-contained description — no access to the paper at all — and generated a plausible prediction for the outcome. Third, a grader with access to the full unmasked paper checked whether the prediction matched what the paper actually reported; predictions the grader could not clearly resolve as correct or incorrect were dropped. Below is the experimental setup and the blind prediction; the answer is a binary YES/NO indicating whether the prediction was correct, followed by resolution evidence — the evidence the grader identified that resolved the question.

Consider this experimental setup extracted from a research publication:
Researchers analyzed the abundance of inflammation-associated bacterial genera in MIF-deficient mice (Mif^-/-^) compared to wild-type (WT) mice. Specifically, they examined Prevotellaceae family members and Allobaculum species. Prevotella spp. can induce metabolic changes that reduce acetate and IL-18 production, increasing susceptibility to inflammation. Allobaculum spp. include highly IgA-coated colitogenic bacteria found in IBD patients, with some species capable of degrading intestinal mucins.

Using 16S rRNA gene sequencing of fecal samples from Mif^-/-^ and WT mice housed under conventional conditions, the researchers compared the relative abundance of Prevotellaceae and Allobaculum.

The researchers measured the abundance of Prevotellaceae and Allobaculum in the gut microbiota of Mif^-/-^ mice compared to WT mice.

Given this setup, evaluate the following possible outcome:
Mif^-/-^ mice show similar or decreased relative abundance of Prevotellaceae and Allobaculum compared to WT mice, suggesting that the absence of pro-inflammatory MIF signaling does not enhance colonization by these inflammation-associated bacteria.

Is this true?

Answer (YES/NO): NO